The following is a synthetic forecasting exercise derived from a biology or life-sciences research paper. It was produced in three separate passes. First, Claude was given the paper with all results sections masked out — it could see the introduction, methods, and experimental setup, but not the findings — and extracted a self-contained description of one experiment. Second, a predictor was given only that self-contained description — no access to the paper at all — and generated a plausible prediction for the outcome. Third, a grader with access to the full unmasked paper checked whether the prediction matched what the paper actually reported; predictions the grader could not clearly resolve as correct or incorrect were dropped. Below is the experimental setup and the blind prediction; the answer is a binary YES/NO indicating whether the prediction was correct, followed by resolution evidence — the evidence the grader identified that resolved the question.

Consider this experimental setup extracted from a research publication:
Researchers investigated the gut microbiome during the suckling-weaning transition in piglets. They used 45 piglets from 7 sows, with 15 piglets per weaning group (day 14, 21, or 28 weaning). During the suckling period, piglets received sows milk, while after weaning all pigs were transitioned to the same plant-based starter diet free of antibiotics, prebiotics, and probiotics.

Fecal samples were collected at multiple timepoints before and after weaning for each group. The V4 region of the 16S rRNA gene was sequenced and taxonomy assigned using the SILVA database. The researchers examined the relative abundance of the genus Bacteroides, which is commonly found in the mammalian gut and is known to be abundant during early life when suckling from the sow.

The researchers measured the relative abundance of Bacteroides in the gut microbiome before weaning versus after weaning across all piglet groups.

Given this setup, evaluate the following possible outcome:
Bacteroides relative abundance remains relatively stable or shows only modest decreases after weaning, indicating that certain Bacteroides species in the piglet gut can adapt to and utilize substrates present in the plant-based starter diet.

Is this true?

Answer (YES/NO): NO